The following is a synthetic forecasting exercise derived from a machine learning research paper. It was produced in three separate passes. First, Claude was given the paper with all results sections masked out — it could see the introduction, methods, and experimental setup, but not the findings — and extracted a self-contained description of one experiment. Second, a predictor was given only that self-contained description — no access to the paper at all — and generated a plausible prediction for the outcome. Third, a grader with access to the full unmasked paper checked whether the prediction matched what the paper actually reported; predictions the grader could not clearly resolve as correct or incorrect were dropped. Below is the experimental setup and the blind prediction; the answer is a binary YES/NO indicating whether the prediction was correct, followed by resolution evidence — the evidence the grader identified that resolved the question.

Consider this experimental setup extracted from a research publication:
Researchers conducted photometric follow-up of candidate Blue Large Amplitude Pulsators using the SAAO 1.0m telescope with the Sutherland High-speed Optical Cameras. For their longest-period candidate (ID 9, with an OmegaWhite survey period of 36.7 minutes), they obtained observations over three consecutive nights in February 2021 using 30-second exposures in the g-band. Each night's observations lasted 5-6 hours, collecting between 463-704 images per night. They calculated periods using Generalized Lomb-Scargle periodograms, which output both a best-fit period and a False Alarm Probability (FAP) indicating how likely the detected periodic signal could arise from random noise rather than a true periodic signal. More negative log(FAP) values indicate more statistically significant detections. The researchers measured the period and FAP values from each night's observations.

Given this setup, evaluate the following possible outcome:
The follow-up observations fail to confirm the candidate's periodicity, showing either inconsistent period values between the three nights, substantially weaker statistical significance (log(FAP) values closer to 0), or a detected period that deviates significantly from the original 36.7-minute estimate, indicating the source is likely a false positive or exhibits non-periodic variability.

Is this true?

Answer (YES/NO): NO